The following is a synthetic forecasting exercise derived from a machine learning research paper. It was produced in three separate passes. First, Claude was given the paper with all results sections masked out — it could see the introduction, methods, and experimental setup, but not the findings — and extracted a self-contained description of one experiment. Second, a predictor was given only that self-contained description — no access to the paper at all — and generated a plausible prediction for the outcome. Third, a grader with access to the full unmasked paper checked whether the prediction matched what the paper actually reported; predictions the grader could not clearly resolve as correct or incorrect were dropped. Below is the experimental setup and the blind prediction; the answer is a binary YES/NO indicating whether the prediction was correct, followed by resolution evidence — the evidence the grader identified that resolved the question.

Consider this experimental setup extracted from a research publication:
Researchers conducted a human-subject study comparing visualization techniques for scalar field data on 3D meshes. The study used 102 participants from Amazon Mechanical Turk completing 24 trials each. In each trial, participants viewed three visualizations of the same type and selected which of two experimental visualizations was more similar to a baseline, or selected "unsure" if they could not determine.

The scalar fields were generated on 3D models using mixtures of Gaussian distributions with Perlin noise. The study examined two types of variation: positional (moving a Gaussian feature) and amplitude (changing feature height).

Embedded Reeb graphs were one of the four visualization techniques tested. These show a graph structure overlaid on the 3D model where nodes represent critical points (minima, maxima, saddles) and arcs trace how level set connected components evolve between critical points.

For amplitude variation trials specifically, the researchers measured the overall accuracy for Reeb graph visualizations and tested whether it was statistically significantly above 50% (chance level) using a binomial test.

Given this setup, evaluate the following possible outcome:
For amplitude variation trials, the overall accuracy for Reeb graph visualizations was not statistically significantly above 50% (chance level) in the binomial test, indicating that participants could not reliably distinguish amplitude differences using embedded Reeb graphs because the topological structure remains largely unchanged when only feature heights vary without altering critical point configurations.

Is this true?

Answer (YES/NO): YES